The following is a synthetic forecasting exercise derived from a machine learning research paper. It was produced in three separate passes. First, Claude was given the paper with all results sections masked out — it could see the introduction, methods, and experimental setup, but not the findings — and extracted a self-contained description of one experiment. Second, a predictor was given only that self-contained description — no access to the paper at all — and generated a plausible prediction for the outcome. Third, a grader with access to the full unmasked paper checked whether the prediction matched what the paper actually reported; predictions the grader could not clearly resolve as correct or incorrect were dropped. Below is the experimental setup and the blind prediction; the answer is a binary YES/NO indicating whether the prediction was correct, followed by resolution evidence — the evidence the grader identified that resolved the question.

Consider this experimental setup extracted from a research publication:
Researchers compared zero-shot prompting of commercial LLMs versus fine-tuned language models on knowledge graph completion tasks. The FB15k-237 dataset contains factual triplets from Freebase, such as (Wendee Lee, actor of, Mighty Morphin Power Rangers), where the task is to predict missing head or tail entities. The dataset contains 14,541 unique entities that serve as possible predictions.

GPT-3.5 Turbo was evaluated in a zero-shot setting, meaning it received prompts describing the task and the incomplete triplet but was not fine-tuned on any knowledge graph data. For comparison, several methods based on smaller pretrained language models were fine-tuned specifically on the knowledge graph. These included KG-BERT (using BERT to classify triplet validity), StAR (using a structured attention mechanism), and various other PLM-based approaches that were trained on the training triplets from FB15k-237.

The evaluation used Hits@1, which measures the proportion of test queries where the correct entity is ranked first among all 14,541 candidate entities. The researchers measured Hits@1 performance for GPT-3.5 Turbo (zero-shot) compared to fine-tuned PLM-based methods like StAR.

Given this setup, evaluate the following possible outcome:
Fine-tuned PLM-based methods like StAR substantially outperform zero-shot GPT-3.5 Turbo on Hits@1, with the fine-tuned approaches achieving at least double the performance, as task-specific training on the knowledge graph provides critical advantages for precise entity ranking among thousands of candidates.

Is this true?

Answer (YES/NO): NO